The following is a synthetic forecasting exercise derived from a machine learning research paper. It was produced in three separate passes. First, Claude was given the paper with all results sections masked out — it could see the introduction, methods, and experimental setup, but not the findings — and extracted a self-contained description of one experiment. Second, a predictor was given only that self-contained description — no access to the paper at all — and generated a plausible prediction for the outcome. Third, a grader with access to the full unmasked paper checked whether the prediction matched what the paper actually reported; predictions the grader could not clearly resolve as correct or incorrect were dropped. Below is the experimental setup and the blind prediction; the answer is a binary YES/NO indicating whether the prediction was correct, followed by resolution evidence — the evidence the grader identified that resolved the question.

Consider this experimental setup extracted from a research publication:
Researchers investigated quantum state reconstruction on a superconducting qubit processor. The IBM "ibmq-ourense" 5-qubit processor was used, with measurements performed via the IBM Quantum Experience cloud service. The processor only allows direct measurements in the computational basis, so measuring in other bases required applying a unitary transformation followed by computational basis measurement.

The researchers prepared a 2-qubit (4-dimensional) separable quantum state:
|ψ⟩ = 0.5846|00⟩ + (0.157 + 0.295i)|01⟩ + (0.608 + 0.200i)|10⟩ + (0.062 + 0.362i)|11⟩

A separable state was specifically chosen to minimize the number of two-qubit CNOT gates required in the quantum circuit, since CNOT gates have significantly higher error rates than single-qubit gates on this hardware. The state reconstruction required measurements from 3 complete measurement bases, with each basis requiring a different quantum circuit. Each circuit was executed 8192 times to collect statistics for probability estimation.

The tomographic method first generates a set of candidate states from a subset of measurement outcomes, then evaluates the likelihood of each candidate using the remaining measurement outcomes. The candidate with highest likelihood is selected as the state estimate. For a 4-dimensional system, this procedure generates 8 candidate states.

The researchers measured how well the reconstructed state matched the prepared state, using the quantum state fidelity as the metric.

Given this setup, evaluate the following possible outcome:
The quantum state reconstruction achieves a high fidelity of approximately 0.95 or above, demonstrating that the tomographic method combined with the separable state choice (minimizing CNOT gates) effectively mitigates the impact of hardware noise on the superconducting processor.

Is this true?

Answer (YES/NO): YES